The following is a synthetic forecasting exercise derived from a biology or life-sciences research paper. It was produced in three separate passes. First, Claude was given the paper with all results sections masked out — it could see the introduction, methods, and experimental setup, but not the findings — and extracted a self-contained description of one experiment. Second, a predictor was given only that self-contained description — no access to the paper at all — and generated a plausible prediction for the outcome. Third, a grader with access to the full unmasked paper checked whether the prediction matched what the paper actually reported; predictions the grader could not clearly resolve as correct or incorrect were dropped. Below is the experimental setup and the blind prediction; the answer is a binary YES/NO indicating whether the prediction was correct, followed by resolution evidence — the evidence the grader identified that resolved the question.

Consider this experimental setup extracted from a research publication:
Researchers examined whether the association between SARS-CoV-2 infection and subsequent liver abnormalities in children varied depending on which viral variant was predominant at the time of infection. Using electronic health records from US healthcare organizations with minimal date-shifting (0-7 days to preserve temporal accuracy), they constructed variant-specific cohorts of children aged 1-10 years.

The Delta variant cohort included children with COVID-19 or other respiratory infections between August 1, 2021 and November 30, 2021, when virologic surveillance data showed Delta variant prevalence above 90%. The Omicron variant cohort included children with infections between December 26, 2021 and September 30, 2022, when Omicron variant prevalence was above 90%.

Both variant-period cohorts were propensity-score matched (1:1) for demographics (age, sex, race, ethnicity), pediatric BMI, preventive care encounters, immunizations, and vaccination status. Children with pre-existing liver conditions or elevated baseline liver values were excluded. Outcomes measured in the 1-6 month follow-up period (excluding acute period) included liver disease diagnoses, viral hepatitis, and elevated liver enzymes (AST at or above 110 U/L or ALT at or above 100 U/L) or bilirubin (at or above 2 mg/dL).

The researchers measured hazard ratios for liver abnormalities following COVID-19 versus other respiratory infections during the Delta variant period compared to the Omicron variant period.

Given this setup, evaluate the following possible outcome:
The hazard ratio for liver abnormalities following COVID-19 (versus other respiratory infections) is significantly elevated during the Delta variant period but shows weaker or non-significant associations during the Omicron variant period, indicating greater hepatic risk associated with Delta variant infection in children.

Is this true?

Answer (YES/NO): NO